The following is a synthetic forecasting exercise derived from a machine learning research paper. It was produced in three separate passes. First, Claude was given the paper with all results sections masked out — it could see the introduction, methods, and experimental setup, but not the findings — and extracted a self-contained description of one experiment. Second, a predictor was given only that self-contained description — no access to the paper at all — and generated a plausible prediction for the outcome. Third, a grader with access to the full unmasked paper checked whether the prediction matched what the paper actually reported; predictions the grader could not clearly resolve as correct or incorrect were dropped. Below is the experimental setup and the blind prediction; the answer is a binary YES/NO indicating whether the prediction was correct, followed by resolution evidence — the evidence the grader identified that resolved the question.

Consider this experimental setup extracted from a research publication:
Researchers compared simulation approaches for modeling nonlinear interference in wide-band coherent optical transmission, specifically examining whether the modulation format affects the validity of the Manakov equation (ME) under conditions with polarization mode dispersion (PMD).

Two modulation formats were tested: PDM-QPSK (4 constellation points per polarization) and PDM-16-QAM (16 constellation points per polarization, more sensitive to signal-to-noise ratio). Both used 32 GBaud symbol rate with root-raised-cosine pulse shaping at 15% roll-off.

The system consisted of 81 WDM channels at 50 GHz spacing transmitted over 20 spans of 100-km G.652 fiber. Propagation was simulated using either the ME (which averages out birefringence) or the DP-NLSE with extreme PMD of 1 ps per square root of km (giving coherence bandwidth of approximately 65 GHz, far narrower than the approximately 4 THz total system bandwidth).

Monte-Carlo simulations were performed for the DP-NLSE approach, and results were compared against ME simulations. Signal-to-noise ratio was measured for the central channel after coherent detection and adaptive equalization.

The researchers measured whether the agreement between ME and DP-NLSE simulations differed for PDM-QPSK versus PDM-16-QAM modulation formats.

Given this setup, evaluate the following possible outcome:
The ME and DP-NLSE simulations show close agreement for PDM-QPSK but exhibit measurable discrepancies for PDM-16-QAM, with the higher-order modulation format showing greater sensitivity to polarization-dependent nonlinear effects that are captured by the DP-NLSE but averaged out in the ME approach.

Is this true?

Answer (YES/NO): NO